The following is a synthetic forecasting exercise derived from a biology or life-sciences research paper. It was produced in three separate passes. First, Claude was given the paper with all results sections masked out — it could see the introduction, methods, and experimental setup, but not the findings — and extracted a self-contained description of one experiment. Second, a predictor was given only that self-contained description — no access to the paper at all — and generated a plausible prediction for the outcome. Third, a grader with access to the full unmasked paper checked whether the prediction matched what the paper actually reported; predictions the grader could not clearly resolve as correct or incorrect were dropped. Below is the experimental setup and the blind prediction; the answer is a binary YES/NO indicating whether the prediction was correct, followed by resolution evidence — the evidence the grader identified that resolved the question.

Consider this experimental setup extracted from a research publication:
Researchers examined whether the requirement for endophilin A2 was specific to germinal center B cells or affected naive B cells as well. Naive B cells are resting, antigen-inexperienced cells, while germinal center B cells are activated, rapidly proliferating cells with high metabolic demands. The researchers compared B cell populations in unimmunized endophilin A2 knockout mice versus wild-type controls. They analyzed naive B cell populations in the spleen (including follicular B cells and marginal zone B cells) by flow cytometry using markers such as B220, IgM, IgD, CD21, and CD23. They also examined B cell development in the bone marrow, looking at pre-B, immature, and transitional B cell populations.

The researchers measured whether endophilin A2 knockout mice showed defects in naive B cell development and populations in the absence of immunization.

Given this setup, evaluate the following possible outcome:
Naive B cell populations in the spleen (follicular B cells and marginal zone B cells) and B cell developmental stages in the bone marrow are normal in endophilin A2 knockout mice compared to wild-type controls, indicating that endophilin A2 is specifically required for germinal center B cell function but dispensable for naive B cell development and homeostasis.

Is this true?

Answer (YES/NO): NO